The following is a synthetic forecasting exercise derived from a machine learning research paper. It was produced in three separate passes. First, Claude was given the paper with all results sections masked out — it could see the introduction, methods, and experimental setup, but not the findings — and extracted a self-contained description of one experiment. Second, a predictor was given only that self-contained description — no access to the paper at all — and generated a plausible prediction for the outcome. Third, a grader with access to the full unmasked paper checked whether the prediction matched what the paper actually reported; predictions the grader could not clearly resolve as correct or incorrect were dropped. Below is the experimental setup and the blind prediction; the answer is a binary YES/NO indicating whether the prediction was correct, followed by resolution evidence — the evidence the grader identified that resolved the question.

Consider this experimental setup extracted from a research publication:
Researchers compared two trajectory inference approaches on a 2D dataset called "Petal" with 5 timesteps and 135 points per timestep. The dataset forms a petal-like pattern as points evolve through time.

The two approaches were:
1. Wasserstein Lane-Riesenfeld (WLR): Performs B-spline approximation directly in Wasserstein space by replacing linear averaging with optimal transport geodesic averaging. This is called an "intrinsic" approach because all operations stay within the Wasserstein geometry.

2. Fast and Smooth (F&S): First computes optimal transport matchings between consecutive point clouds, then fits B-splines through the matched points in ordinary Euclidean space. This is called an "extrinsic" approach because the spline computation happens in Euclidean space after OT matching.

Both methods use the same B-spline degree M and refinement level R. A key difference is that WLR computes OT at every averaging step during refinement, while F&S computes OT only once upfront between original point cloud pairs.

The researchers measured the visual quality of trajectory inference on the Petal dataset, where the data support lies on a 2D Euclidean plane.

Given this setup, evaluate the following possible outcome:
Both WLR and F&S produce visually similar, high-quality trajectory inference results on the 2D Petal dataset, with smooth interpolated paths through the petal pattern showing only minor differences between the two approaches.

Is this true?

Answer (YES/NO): YES